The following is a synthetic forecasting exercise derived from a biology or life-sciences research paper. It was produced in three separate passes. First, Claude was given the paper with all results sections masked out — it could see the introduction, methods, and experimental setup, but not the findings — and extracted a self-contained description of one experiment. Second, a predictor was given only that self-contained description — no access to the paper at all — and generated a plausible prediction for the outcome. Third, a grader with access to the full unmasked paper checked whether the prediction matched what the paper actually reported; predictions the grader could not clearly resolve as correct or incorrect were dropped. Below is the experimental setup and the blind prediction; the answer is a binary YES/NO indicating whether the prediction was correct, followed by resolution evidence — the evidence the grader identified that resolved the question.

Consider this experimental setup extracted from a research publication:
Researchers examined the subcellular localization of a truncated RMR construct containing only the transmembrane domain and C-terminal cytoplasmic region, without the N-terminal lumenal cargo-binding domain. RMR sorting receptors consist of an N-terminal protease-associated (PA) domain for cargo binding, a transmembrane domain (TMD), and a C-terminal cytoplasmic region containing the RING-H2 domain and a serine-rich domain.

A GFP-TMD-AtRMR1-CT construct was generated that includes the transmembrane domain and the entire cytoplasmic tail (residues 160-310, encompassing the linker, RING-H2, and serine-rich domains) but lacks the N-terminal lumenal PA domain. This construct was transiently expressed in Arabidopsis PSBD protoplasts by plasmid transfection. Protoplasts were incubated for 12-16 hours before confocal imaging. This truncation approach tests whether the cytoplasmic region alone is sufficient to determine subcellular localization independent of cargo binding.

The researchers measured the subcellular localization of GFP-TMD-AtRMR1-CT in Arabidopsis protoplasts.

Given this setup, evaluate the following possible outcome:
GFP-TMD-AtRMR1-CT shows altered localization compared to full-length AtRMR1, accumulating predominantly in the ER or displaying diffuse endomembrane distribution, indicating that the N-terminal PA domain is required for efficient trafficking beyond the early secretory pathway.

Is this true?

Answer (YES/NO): NO